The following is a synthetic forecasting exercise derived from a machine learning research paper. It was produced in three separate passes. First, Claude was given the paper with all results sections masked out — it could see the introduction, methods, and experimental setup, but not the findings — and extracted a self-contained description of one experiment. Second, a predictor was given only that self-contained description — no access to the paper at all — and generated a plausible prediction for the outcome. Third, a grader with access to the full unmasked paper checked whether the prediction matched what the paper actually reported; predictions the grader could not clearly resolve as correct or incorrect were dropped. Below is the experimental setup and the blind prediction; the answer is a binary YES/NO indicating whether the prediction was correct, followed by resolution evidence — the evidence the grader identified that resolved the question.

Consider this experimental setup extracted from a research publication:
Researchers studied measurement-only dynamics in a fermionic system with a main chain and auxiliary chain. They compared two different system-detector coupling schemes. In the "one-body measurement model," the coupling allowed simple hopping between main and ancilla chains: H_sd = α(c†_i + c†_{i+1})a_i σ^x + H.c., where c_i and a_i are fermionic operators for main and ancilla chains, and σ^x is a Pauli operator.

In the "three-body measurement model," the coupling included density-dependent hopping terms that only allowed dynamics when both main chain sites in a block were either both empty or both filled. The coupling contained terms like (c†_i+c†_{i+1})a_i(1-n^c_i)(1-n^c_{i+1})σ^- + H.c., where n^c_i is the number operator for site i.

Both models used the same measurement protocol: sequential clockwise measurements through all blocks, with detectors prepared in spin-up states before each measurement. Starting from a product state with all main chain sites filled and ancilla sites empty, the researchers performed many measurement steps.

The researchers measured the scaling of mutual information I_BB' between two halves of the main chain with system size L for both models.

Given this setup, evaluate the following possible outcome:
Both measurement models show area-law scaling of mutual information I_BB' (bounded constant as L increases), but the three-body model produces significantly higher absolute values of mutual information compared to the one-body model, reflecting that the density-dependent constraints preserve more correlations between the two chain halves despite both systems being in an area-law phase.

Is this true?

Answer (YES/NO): NO